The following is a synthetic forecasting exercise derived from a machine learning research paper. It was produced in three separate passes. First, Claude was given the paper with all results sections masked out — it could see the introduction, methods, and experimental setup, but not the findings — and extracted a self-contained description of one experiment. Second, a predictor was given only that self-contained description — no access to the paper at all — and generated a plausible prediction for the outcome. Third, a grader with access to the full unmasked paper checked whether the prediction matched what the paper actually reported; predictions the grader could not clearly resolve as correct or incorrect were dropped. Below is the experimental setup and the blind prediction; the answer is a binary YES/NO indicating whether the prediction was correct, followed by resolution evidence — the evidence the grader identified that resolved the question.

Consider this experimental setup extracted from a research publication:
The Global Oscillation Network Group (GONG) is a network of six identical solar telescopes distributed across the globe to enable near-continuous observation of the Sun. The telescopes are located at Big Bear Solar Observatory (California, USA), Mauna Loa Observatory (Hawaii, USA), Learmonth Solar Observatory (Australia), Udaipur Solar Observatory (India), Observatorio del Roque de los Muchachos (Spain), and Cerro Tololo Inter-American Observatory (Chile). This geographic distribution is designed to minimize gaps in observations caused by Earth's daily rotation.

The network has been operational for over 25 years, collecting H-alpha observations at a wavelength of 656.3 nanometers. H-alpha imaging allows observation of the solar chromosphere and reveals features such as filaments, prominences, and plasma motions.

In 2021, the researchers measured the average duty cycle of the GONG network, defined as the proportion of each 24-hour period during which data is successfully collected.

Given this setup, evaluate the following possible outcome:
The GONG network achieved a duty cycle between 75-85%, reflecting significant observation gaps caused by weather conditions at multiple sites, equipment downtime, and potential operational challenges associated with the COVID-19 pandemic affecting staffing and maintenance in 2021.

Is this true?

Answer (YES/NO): NO